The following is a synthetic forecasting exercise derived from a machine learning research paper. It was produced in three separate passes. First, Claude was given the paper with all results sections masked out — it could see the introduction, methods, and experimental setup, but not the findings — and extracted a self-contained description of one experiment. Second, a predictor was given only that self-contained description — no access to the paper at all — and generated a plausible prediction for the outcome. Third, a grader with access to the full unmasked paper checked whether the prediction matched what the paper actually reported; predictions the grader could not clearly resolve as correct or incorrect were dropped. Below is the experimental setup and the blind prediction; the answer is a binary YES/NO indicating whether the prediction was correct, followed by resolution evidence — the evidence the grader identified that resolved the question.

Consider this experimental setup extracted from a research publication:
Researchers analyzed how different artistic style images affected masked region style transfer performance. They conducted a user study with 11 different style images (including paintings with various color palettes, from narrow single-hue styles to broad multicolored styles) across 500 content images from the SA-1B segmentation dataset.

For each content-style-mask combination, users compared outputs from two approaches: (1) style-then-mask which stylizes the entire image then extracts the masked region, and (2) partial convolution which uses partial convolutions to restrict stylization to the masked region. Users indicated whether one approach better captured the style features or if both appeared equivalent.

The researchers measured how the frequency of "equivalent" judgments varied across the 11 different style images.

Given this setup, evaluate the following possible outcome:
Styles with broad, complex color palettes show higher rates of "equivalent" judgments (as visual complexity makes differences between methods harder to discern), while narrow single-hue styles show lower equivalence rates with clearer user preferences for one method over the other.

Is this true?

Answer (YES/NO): NO